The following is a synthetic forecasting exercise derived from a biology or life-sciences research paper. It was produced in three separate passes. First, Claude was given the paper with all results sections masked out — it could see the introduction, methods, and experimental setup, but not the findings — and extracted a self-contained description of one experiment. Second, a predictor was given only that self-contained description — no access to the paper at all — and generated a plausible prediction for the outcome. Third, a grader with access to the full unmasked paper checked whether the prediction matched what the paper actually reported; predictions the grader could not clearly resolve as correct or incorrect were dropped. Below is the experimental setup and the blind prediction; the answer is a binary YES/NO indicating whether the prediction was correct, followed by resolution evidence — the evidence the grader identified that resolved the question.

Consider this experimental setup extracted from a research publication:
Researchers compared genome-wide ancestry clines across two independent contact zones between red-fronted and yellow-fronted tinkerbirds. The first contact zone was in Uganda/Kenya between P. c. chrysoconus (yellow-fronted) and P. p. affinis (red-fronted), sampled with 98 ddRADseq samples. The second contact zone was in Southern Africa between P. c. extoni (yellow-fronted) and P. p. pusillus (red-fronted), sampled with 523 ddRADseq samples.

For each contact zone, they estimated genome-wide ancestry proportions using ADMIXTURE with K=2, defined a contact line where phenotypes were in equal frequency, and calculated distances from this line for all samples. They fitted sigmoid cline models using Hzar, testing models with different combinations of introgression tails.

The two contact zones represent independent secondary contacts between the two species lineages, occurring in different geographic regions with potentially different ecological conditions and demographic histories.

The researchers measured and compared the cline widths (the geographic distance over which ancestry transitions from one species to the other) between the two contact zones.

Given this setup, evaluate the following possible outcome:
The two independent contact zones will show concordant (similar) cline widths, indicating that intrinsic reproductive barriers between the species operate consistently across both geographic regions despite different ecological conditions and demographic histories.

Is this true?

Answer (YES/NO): NO